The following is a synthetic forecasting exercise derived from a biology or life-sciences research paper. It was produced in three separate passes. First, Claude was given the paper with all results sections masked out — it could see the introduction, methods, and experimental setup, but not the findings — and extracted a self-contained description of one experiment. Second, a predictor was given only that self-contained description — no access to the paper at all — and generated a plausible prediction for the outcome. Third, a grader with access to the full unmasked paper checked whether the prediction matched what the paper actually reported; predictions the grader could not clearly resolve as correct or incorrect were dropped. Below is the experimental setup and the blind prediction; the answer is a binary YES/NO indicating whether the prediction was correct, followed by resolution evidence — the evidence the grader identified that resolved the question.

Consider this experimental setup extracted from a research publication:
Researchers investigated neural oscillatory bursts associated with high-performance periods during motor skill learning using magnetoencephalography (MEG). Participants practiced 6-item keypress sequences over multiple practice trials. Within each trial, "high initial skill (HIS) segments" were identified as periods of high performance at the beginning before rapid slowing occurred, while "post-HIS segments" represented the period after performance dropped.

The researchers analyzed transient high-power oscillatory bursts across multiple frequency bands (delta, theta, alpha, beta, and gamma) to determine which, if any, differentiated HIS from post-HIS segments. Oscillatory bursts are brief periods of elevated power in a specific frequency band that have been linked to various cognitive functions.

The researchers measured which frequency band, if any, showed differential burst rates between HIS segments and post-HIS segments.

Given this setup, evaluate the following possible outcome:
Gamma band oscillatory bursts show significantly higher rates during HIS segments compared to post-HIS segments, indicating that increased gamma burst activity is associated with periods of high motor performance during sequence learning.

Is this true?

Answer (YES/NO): NO